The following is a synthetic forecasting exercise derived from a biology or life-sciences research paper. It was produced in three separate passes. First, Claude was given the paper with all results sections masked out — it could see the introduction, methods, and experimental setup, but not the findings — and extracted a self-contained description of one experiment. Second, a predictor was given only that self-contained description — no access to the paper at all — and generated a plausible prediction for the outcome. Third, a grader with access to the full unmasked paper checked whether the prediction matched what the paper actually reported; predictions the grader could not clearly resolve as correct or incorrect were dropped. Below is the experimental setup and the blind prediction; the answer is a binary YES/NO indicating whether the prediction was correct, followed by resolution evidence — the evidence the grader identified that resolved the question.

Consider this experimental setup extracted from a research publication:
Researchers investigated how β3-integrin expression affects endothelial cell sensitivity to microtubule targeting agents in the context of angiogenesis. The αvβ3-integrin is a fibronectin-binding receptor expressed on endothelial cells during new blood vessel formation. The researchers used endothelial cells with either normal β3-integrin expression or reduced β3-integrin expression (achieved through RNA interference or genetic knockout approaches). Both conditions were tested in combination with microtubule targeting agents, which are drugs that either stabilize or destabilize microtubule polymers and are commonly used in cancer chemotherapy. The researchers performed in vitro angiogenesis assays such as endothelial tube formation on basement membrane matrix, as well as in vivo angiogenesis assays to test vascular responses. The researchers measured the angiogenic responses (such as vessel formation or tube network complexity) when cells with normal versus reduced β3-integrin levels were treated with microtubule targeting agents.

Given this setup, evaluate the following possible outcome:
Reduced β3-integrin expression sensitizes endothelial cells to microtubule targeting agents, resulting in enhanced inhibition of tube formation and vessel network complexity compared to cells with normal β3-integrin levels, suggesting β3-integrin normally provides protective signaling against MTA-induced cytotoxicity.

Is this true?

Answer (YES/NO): YES